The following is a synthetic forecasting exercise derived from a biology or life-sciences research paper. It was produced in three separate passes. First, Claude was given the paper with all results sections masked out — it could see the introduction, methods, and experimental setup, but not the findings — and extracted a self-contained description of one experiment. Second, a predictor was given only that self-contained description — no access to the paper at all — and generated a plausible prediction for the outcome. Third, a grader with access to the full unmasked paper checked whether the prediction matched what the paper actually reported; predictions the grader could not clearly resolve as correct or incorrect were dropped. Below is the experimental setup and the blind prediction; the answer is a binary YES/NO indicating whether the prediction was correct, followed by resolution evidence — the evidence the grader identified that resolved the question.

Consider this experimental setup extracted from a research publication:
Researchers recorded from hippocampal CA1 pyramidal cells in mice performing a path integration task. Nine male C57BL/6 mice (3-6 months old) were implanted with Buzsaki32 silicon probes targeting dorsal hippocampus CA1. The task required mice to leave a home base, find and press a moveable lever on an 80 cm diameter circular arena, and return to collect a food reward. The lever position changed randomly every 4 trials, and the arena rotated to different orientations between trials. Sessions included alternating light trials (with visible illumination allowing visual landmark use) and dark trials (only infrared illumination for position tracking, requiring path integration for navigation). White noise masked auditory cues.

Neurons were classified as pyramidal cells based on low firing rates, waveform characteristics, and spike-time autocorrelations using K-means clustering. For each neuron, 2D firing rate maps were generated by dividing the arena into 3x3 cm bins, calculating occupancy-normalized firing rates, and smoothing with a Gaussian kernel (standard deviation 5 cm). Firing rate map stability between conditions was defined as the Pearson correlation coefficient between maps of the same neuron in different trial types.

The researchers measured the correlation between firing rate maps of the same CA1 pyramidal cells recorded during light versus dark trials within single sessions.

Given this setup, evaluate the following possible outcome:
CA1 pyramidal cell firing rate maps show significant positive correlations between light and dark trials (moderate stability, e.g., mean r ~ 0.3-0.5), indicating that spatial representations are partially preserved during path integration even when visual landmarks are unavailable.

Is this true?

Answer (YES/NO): NO